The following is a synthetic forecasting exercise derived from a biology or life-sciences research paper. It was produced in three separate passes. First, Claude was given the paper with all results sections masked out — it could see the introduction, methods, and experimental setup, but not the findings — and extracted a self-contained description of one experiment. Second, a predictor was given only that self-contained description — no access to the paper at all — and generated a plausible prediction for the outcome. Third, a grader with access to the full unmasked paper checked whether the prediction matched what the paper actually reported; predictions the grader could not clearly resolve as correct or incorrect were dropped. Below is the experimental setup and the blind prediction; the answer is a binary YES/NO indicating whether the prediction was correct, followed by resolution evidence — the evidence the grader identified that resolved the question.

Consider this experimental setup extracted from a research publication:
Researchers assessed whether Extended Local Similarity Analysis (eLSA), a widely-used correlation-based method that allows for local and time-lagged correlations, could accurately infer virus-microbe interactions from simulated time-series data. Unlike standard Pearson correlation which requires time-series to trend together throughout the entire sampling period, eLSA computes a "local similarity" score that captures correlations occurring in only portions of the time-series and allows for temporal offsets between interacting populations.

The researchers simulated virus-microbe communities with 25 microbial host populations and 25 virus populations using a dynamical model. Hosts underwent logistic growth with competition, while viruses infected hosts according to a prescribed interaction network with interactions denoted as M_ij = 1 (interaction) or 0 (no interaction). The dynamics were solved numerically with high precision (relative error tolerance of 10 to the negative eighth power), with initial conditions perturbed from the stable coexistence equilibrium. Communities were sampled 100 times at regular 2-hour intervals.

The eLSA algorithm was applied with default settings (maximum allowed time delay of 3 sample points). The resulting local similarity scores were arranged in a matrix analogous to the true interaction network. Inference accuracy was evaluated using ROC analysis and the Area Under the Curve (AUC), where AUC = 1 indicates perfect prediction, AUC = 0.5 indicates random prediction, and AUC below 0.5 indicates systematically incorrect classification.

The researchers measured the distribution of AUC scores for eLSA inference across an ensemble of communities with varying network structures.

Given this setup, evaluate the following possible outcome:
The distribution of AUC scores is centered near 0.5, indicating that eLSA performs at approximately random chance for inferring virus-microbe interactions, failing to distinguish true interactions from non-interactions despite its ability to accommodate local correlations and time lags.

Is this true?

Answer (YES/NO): YES